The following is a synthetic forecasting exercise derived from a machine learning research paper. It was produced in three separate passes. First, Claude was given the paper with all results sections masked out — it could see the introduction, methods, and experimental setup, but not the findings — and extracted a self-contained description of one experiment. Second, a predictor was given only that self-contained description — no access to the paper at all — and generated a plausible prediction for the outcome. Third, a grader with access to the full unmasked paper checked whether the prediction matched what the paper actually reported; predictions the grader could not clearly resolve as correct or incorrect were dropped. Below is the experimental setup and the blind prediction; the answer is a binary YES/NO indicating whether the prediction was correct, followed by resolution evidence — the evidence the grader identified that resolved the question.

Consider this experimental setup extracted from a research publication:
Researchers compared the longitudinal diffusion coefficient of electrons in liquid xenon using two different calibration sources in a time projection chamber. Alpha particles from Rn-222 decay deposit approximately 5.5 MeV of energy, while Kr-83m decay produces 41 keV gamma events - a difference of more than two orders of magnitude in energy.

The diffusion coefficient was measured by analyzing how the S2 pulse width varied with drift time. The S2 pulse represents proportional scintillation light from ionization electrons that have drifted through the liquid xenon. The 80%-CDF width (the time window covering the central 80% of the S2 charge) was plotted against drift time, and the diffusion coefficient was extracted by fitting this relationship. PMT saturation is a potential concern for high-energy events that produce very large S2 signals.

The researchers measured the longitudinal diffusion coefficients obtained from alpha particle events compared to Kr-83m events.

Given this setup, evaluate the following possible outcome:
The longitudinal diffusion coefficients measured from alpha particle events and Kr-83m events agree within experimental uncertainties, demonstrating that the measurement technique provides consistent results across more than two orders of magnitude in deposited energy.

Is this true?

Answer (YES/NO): NO